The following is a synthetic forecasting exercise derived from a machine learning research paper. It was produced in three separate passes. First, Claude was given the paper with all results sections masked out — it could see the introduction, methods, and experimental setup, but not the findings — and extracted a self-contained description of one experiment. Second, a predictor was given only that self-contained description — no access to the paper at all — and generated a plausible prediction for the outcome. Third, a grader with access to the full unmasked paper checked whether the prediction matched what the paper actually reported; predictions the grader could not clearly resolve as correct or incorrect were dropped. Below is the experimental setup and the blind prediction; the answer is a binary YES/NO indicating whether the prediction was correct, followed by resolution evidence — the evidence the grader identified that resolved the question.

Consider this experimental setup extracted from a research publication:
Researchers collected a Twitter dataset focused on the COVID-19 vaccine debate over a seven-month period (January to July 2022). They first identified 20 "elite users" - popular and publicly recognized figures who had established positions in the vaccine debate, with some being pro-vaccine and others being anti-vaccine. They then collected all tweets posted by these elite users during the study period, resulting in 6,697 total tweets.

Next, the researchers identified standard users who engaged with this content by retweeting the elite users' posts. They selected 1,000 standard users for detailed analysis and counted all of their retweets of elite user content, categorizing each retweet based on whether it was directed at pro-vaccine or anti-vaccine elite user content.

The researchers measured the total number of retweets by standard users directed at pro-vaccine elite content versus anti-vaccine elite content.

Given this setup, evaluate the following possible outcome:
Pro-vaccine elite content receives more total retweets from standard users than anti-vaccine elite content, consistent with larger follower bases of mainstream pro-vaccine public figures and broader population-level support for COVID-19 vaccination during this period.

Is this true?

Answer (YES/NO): NO